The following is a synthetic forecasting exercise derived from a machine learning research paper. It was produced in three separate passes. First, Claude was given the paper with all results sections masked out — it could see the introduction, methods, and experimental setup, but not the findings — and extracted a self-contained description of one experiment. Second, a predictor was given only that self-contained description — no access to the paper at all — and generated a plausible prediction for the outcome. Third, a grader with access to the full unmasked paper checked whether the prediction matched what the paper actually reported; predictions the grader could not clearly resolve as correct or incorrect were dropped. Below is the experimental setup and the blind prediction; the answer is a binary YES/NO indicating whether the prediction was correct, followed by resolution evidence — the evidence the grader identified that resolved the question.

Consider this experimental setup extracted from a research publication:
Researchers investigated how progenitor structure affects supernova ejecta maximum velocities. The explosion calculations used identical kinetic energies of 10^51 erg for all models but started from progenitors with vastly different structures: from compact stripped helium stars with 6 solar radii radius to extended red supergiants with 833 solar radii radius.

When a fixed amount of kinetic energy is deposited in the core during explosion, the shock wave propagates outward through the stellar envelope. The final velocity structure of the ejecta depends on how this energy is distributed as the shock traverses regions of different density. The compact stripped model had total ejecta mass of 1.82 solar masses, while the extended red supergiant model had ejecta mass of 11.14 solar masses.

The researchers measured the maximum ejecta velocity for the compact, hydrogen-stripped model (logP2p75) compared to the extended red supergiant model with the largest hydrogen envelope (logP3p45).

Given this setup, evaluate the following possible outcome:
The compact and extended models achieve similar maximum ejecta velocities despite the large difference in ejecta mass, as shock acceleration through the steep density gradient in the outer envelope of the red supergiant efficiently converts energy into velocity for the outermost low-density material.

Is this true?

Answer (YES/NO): NO